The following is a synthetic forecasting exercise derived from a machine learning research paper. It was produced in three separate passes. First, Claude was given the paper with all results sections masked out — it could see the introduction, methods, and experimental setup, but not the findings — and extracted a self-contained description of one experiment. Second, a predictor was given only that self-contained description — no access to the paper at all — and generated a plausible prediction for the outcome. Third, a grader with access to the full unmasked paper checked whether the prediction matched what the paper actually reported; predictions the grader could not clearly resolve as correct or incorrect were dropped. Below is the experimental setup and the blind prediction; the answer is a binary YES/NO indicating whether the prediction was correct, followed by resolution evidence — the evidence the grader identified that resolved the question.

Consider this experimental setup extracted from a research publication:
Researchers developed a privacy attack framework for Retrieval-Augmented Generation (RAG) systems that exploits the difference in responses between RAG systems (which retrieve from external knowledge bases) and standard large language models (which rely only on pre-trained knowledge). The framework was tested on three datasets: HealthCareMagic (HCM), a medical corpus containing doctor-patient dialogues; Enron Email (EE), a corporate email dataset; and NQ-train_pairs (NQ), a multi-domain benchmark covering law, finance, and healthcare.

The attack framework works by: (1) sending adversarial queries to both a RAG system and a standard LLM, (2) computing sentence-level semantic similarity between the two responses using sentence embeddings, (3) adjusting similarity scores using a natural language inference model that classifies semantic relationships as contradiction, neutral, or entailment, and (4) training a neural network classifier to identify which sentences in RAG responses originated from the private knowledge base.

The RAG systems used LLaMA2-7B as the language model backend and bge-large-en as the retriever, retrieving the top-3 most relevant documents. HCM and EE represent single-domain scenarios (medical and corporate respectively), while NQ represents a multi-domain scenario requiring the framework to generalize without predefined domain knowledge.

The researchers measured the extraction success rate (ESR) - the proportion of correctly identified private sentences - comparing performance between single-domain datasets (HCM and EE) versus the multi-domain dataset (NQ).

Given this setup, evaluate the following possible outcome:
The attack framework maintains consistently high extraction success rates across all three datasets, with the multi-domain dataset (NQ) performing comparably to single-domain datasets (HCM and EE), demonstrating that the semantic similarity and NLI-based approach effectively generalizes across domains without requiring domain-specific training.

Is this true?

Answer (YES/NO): NO